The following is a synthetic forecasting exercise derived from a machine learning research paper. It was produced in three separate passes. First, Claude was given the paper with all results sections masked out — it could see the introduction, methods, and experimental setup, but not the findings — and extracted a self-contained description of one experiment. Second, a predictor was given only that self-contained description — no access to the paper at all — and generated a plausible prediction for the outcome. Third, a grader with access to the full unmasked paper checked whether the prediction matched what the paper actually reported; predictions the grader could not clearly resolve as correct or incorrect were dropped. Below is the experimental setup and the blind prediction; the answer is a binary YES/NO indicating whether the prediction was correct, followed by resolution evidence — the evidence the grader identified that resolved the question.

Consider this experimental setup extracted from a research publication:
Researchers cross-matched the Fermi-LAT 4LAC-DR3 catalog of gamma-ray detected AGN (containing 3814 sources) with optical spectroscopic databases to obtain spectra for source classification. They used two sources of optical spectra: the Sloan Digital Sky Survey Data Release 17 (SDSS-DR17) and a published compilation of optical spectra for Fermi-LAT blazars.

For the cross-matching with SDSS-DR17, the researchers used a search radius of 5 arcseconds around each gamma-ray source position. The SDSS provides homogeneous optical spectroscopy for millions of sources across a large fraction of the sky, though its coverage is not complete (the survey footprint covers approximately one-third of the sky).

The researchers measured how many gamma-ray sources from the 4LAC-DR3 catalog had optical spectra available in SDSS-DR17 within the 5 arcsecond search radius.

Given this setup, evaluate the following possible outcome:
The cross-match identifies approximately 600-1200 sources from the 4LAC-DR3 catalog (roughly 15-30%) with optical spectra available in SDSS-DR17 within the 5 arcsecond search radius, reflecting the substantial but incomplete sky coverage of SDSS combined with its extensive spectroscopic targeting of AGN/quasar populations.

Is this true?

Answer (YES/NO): YES